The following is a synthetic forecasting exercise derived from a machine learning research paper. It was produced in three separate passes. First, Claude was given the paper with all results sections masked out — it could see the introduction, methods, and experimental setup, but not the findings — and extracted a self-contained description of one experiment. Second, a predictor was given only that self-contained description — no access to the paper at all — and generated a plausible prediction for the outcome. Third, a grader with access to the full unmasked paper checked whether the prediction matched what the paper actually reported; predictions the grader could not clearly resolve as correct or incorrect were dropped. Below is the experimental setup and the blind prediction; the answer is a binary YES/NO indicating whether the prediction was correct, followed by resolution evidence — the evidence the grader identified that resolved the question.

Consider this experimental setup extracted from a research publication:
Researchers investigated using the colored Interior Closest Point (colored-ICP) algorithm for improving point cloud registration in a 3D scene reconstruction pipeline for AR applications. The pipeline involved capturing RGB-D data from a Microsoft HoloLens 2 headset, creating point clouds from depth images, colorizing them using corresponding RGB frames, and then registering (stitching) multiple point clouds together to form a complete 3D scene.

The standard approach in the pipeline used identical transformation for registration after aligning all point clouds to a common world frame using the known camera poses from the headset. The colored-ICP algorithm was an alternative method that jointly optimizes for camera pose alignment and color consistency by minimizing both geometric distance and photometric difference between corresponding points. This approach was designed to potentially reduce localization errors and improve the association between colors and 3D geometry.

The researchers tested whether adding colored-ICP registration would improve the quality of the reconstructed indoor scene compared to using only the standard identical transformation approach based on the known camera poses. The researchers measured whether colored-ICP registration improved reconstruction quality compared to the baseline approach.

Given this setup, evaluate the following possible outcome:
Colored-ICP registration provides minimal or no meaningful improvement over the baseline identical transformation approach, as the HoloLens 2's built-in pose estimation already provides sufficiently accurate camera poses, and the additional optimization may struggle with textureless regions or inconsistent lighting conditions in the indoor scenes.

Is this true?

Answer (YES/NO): YES